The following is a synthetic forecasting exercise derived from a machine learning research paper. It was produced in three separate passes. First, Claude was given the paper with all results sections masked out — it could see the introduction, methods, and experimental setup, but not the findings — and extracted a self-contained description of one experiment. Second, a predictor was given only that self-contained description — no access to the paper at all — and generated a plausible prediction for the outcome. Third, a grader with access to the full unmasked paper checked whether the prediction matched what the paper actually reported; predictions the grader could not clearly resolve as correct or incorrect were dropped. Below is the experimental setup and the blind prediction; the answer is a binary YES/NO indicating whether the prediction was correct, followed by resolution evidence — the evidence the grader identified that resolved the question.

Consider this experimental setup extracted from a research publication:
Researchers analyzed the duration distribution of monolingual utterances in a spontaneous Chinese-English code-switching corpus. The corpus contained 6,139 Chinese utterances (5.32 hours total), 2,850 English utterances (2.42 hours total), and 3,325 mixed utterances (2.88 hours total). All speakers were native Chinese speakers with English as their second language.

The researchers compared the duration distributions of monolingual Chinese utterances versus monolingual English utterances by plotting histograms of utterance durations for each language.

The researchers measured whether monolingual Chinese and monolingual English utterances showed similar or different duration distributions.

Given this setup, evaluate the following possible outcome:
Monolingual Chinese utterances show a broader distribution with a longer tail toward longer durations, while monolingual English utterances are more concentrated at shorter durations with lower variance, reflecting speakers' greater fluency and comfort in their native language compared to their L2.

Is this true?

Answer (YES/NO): NO